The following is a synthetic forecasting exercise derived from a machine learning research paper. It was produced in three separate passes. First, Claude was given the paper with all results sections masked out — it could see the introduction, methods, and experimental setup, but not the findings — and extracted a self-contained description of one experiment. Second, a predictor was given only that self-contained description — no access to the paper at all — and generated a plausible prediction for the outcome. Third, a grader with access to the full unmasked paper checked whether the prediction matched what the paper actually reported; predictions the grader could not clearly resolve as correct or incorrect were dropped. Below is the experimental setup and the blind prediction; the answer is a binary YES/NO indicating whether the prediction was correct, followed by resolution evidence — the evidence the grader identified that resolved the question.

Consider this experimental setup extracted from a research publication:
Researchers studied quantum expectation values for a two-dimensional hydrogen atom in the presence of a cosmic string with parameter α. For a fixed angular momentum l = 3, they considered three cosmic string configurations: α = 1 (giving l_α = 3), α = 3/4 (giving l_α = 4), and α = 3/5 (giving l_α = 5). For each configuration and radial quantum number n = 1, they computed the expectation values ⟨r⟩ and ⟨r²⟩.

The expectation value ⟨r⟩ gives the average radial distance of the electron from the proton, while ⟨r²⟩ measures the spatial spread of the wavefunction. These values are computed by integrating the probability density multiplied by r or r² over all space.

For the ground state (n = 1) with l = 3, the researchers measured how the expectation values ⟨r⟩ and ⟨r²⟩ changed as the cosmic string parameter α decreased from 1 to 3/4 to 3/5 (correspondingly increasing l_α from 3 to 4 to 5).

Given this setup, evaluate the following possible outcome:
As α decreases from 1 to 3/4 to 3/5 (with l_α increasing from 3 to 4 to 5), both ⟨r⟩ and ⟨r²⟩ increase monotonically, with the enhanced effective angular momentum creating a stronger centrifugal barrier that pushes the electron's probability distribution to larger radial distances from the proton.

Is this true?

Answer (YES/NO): YES